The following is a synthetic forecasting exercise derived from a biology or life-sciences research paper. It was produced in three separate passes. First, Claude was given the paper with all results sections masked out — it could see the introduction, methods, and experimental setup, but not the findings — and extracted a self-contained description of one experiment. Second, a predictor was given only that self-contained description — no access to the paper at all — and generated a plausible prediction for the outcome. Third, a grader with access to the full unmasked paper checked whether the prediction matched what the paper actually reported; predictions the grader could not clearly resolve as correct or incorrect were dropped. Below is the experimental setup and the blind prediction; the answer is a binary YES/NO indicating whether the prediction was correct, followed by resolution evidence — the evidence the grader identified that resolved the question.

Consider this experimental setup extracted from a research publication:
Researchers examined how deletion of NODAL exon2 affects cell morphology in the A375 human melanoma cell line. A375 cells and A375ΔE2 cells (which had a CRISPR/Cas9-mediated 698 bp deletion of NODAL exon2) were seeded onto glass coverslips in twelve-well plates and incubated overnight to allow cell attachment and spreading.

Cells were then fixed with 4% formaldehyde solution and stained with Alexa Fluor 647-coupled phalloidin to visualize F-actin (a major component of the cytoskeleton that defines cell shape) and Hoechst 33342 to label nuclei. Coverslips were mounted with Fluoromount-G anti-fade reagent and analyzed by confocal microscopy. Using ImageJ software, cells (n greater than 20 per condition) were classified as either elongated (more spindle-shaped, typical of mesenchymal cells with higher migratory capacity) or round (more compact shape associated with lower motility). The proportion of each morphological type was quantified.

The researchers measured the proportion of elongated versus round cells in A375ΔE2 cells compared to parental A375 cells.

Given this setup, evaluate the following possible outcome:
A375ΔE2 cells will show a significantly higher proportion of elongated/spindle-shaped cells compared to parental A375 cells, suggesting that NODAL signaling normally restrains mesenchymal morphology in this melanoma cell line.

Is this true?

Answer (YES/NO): NO